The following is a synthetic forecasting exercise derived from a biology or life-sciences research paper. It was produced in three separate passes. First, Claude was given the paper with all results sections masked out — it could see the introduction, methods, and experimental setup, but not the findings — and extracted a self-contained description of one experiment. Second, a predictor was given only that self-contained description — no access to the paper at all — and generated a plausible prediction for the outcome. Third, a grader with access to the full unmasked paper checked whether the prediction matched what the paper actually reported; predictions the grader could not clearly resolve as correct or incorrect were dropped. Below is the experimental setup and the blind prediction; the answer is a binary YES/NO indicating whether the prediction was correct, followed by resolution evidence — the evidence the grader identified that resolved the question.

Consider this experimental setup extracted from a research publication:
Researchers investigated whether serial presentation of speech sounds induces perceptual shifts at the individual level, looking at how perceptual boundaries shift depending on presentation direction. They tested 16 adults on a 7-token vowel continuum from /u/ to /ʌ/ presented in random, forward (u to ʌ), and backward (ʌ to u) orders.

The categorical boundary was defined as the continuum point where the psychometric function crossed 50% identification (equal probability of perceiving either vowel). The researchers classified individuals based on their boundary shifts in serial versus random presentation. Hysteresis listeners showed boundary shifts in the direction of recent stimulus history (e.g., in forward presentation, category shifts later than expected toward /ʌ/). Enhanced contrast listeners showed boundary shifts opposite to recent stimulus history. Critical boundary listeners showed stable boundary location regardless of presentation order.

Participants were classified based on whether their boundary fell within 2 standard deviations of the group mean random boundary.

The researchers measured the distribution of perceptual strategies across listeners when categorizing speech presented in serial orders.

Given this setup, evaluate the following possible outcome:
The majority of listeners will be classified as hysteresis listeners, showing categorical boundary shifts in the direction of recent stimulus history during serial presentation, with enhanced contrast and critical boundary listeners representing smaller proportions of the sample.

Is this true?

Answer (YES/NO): NO